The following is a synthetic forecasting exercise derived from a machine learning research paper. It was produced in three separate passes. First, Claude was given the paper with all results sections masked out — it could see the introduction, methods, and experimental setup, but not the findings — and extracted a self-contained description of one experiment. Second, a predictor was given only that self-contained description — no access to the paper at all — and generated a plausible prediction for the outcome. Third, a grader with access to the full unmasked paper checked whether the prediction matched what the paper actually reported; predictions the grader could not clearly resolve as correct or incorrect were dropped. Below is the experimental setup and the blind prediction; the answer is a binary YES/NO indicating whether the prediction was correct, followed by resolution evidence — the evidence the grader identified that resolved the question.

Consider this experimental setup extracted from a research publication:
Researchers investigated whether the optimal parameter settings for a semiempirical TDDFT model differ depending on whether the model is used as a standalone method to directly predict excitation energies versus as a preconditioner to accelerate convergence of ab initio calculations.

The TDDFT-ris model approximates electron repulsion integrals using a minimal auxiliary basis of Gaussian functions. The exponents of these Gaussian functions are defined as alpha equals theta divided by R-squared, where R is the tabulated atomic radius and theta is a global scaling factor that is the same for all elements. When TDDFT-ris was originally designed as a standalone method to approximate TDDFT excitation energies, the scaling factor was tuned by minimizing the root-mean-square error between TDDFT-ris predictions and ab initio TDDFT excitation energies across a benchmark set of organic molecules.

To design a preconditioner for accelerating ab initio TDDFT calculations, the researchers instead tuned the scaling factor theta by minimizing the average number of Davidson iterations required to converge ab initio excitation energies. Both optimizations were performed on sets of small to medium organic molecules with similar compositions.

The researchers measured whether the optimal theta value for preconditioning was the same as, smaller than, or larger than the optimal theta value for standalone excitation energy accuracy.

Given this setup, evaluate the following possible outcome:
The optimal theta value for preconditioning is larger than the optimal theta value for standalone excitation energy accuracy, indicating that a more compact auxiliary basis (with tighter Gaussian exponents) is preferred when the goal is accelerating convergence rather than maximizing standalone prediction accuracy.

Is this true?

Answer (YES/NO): YES